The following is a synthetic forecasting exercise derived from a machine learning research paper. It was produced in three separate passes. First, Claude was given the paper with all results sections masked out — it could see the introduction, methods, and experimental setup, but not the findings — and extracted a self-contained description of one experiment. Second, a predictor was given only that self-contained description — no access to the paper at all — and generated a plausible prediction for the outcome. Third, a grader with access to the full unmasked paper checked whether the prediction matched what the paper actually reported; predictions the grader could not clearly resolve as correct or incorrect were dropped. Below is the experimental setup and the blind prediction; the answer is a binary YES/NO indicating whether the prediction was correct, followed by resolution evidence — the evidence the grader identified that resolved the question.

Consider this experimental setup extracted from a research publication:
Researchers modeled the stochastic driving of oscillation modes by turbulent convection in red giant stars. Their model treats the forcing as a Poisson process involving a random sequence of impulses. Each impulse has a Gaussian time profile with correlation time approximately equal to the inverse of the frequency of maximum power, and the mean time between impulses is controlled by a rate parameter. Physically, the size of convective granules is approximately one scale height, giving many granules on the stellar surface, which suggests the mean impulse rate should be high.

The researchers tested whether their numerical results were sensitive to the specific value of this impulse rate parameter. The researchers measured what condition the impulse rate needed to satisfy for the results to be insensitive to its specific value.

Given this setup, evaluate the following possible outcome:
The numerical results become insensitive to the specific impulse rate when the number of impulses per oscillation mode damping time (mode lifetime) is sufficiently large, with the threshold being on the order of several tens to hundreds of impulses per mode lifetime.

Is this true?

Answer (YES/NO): NO